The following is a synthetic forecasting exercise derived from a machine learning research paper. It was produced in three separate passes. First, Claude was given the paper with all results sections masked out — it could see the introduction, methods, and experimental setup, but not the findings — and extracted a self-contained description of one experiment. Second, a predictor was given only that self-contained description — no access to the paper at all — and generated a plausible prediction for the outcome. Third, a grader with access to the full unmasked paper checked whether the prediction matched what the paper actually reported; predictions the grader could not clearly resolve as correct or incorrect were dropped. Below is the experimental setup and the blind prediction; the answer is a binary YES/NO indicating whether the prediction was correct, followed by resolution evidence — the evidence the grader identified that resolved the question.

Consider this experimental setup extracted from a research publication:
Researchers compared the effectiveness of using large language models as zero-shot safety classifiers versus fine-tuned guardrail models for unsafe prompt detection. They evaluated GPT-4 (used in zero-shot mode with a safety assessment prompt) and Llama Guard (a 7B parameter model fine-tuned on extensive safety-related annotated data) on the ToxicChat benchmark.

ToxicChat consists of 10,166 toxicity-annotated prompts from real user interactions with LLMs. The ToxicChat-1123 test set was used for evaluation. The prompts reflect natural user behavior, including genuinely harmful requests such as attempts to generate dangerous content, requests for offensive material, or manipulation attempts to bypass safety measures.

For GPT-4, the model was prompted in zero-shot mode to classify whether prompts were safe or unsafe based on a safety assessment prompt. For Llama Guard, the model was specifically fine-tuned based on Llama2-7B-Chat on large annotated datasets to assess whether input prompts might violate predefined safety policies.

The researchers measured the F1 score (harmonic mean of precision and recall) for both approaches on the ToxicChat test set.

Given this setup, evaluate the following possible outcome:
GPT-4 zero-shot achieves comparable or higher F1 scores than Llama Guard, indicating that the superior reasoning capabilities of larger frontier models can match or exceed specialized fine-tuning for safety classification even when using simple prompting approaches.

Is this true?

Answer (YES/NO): YES